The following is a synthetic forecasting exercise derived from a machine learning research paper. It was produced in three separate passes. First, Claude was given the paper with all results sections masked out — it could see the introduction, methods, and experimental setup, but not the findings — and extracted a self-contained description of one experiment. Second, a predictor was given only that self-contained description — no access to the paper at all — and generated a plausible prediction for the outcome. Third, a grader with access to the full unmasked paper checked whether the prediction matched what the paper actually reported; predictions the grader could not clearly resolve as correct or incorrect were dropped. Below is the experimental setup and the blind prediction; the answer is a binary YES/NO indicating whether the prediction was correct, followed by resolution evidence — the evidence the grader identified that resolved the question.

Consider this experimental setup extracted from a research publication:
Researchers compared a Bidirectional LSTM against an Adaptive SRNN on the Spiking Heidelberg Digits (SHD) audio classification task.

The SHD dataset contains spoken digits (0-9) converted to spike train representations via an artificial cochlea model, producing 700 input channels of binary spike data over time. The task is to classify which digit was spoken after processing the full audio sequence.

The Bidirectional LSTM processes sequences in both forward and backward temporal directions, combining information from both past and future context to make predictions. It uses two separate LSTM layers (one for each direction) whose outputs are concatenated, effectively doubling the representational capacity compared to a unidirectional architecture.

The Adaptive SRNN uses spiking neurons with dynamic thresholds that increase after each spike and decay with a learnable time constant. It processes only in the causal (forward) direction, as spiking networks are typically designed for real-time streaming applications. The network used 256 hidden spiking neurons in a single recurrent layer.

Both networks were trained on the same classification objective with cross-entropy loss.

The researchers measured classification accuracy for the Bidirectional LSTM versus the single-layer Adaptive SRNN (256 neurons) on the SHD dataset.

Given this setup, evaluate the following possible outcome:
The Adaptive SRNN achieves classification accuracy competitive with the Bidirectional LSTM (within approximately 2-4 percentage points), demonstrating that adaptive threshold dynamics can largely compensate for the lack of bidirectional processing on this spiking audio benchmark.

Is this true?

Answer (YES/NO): YES